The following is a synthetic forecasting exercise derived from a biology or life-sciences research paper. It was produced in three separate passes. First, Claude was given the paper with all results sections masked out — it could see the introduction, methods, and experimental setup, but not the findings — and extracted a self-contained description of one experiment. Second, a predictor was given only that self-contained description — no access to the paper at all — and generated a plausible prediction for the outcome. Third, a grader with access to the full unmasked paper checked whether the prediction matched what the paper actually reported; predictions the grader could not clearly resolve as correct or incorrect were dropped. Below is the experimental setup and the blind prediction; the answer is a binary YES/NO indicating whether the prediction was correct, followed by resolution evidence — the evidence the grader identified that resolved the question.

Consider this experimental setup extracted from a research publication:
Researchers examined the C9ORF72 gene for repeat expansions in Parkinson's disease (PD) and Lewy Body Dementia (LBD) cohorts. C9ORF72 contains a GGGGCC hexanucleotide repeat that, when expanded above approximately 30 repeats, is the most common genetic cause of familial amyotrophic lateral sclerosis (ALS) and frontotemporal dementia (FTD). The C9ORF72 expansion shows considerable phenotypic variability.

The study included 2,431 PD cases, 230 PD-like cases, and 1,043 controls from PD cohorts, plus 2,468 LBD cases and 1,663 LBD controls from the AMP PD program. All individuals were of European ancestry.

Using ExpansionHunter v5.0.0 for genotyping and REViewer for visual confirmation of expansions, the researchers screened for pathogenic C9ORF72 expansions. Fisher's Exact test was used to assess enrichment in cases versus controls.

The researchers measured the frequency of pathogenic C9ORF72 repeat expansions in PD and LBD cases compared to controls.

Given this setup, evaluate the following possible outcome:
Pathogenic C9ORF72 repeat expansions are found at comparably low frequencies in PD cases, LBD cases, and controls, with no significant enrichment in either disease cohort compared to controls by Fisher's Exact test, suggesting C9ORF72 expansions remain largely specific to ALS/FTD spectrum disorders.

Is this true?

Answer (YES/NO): YES